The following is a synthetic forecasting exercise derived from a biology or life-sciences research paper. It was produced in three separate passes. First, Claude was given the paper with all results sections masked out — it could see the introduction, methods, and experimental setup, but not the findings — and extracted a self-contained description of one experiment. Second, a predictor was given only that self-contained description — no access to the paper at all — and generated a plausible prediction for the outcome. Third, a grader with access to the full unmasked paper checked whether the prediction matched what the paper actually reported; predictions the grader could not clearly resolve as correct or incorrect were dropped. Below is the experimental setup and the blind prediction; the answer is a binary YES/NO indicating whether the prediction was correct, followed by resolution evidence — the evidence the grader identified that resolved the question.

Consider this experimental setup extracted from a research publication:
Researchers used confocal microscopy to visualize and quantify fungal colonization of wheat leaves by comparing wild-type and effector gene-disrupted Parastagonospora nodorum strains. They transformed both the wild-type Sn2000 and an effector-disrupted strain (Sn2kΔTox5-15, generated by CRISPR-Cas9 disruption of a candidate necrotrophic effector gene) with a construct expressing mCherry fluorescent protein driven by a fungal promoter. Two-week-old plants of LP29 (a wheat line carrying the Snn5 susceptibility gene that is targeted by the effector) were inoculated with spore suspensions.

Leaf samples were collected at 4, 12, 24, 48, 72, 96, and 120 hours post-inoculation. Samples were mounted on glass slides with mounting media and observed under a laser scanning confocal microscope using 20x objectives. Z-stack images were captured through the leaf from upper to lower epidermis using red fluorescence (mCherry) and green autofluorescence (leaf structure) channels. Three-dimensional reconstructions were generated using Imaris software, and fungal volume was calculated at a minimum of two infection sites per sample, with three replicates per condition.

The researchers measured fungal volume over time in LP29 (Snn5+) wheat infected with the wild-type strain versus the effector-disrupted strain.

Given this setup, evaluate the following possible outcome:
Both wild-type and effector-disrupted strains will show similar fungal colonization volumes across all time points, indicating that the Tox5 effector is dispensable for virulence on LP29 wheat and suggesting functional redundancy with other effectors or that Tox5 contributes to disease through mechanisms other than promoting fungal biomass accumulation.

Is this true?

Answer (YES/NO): NO